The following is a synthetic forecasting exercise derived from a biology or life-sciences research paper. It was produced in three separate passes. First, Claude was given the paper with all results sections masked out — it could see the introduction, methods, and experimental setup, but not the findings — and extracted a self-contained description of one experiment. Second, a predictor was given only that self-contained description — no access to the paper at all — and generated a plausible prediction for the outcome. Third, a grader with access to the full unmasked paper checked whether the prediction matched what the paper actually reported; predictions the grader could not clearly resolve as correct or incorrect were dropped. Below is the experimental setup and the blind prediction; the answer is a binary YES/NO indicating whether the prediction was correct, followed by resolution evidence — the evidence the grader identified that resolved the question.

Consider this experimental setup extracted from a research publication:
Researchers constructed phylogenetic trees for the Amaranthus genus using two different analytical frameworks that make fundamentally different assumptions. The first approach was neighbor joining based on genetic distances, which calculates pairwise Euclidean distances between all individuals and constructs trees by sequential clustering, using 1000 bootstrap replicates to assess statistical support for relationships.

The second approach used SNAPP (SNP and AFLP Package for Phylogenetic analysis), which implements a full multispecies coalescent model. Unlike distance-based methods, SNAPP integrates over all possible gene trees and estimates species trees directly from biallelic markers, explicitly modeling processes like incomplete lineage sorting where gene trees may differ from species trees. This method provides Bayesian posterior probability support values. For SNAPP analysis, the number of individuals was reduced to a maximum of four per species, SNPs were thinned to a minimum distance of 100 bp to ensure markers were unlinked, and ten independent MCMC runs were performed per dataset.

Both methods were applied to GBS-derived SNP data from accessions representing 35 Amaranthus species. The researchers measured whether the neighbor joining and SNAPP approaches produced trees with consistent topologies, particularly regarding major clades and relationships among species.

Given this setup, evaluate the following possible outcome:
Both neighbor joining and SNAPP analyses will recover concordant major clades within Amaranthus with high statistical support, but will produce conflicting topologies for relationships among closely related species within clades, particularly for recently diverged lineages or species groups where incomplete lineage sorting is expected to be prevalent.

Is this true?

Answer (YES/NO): NO